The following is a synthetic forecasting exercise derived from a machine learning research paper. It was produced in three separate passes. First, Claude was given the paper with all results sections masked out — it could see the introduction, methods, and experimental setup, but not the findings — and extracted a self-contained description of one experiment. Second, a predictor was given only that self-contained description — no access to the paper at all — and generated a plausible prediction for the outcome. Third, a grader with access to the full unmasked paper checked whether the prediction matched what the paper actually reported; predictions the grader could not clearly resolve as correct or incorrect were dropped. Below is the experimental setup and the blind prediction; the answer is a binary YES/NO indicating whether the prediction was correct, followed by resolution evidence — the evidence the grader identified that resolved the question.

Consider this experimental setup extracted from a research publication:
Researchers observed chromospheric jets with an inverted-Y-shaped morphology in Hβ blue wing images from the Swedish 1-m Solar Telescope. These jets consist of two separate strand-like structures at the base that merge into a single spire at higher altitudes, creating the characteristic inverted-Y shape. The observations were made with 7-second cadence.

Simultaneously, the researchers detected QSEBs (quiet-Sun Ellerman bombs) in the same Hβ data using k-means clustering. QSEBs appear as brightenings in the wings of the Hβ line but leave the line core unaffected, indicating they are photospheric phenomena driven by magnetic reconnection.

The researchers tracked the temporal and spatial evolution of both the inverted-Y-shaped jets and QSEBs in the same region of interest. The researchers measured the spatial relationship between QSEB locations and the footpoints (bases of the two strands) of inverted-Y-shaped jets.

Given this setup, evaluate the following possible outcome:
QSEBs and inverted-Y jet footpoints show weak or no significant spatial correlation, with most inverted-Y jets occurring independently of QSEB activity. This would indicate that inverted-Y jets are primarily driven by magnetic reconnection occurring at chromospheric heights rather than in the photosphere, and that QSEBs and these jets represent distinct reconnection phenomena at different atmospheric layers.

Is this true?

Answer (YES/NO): NO